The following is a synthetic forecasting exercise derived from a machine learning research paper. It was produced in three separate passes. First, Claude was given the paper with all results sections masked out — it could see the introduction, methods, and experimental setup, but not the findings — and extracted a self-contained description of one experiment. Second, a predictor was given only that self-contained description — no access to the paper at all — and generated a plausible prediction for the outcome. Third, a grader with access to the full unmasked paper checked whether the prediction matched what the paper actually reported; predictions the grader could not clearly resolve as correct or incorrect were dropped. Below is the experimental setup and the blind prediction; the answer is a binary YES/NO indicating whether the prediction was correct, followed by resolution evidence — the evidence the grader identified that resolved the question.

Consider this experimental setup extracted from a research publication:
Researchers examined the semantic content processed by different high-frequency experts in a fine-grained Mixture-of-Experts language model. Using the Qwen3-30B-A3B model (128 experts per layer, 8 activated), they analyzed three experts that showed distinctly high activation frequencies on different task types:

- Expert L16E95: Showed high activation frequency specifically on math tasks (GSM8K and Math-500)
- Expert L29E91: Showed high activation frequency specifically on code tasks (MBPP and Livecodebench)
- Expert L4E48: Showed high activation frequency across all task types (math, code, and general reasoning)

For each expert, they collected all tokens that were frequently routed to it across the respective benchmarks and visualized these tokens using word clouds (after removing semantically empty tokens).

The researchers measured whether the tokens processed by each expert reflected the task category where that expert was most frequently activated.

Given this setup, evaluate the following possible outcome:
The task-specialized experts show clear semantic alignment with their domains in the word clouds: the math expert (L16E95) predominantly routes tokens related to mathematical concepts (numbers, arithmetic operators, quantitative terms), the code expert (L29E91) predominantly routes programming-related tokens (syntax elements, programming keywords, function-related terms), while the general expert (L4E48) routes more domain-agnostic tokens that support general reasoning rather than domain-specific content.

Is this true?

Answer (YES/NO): YES